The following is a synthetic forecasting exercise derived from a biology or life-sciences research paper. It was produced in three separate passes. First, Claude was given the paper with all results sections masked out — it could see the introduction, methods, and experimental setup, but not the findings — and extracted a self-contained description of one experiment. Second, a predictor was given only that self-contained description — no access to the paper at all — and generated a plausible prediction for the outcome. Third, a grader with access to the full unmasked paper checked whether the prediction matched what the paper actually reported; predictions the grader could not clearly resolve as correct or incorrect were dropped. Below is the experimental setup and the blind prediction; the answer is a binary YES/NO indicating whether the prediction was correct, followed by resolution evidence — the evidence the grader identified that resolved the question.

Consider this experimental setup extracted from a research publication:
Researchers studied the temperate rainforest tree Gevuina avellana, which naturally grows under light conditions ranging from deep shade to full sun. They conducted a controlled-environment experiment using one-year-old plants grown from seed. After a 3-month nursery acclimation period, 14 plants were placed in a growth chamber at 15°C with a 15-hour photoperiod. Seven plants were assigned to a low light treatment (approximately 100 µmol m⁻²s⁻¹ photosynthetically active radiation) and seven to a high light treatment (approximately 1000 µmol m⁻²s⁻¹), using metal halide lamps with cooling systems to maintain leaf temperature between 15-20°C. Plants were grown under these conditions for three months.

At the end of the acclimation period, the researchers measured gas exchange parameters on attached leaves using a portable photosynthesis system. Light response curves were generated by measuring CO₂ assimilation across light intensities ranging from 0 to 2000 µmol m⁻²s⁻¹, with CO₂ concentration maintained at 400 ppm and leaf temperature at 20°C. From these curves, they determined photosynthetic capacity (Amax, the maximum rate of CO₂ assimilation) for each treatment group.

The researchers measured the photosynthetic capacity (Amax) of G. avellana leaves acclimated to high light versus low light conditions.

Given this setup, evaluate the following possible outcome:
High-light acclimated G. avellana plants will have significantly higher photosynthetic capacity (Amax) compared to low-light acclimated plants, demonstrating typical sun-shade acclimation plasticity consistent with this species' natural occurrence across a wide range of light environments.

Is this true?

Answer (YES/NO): YES